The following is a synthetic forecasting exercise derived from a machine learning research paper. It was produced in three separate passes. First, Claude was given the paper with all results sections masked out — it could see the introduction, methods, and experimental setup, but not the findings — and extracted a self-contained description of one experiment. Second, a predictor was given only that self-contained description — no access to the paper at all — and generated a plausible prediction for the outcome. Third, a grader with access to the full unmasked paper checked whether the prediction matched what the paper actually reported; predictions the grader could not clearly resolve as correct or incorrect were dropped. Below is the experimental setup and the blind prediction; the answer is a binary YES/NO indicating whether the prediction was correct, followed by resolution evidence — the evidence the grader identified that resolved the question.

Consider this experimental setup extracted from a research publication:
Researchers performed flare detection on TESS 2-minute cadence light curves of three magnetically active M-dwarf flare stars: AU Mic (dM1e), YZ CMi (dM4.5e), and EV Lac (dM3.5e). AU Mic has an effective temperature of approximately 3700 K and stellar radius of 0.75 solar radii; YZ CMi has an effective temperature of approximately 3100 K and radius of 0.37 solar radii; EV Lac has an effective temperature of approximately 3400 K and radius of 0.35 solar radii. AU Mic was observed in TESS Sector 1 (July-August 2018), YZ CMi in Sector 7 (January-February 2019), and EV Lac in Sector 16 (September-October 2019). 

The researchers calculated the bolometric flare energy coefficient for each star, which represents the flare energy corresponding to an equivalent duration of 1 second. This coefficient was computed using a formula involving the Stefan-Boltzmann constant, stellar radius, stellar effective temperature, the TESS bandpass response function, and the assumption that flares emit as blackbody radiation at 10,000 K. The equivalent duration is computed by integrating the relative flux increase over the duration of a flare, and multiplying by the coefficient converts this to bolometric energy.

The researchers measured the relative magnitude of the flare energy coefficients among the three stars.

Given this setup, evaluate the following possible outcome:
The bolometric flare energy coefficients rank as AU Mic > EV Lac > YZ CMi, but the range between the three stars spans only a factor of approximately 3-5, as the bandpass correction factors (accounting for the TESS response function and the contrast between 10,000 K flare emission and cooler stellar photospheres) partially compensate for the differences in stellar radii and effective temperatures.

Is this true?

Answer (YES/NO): NO